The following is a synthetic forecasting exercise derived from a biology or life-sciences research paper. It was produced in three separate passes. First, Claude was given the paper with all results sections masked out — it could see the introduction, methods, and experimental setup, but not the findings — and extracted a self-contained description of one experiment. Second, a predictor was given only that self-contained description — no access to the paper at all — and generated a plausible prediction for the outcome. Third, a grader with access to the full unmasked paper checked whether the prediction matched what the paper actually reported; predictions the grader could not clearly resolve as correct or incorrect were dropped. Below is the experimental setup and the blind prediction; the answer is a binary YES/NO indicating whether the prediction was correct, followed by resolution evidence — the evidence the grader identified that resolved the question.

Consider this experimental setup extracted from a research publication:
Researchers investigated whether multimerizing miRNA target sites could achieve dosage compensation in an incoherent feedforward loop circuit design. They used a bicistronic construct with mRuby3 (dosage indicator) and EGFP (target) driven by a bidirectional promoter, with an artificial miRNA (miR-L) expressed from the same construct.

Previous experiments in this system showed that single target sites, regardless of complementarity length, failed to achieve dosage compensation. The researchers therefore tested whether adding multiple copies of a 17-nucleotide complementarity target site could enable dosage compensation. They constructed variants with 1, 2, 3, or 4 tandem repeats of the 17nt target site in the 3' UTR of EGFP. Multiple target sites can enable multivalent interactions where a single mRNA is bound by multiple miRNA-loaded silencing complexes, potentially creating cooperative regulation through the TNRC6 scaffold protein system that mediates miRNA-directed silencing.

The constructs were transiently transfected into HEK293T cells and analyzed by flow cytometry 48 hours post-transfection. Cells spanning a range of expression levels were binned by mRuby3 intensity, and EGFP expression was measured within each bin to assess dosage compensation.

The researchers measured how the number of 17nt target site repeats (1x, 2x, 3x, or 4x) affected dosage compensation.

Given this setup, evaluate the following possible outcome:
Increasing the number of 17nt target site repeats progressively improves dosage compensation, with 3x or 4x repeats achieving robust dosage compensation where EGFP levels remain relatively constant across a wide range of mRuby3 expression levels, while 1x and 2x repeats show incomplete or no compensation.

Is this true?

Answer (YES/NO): YES